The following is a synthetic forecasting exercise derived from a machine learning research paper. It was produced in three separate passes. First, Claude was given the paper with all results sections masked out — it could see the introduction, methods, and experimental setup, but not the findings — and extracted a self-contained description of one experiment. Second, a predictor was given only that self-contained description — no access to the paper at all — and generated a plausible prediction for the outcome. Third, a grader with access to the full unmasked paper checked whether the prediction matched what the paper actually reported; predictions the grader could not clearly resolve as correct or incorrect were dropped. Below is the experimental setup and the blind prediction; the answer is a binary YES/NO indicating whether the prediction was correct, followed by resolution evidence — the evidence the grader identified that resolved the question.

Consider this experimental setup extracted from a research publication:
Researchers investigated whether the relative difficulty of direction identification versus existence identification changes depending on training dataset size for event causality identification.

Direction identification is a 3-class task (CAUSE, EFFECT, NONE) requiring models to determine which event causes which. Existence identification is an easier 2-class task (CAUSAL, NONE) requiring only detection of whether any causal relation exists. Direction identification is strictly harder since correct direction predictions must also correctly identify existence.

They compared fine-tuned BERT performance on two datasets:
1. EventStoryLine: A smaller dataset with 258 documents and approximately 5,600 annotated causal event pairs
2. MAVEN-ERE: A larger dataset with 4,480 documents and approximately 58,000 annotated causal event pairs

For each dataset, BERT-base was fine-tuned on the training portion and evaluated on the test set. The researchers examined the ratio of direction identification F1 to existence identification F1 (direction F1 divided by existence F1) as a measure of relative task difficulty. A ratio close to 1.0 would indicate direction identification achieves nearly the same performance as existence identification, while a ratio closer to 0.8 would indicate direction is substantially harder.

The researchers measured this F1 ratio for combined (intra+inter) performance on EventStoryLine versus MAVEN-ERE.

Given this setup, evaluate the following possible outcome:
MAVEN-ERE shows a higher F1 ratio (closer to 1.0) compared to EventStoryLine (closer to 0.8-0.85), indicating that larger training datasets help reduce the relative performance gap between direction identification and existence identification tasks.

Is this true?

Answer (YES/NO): NO